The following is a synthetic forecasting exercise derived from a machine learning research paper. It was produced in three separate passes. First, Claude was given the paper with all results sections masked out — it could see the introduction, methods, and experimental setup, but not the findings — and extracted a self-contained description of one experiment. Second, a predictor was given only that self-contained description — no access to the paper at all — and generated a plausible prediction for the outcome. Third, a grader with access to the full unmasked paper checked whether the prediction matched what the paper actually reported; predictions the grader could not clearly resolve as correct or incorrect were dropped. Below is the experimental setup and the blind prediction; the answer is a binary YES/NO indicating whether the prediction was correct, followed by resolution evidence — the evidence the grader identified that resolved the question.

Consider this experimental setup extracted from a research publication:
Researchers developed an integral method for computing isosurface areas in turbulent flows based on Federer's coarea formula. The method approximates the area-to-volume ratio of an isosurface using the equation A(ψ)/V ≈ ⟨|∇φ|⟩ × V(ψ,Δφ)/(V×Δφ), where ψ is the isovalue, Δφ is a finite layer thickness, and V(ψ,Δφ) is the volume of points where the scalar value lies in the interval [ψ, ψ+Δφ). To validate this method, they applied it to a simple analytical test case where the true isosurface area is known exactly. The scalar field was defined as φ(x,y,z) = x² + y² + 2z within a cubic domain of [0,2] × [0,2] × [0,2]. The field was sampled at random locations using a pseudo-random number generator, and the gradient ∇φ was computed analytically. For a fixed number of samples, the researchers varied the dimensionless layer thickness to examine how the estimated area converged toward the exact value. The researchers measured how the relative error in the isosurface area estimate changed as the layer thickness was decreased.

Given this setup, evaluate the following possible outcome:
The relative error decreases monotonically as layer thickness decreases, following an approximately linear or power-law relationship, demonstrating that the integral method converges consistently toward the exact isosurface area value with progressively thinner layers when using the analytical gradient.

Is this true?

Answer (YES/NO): YES